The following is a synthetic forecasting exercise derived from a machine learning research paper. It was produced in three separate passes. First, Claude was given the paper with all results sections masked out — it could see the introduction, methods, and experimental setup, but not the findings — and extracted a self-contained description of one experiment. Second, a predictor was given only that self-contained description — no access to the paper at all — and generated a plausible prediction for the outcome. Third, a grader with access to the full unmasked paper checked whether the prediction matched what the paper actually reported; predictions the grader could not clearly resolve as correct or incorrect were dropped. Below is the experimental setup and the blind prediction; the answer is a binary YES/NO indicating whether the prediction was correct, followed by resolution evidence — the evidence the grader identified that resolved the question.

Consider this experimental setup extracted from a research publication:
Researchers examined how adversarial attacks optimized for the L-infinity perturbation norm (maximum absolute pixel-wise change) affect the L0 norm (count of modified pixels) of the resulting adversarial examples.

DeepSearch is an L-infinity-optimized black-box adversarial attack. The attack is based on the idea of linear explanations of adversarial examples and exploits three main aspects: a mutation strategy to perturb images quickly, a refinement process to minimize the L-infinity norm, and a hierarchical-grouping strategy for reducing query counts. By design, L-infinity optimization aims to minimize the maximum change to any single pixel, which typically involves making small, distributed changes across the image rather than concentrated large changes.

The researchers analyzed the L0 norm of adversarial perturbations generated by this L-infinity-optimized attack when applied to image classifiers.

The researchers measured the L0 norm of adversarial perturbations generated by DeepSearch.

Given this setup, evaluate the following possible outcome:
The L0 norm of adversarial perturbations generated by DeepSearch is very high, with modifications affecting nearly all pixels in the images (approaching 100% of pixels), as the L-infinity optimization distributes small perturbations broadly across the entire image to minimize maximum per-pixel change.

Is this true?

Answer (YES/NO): YES